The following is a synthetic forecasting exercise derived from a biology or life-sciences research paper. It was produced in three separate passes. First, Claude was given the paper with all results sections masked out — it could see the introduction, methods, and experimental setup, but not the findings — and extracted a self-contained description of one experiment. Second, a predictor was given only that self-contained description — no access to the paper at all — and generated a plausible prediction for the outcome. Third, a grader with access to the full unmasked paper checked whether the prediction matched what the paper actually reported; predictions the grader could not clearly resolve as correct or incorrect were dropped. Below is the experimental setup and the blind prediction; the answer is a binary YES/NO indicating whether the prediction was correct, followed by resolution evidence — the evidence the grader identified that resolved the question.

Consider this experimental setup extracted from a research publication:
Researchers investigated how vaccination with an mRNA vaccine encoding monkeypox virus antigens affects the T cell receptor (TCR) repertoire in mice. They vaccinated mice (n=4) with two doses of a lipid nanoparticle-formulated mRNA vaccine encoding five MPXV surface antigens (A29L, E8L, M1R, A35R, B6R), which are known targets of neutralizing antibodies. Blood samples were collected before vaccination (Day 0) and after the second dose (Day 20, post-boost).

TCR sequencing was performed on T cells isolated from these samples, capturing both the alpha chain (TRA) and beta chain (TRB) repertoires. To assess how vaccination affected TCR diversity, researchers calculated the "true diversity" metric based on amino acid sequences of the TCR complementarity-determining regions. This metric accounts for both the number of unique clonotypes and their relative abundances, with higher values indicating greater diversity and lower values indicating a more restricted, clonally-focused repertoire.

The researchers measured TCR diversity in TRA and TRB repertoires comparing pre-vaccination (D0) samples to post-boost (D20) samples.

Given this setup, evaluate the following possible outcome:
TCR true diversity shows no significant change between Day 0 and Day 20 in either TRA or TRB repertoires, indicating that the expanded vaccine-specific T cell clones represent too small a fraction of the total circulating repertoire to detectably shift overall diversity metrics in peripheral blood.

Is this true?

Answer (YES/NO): NO